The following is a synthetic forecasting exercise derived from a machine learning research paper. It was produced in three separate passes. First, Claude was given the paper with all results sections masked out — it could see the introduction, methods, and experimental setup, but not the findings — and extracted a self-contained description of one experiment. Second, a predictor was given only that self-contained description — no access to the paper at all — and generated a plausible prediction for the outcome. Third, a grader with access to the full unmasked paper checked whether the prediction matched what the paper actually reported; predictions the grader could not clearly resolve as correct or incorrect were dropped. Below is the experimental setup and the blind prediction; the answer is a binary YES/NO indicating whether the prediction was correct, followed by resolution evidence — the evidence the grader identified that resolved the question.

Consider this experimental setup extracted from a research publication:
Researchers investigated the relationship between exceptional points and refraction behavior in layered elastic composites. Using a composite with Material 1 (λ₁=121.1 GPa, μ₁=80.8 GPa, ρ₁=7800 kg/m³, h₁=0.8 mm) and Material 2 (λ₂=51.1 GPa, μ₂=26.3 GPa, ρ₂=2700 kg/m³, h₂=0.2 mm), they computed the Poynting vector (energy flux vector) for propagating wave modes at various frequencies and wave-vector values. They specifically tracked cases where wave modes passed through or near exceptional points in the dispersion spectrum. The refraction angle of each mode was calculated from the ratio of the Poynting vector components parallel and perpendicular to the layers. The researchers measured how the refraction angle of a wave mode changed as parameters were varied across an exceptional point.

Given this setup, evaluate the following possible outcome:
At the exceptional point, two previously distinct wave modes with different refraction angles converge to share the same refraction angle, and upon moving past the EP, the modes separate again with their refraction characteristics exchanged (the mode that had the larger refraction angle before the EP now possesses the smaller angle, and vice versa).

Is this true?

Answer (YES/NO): NO